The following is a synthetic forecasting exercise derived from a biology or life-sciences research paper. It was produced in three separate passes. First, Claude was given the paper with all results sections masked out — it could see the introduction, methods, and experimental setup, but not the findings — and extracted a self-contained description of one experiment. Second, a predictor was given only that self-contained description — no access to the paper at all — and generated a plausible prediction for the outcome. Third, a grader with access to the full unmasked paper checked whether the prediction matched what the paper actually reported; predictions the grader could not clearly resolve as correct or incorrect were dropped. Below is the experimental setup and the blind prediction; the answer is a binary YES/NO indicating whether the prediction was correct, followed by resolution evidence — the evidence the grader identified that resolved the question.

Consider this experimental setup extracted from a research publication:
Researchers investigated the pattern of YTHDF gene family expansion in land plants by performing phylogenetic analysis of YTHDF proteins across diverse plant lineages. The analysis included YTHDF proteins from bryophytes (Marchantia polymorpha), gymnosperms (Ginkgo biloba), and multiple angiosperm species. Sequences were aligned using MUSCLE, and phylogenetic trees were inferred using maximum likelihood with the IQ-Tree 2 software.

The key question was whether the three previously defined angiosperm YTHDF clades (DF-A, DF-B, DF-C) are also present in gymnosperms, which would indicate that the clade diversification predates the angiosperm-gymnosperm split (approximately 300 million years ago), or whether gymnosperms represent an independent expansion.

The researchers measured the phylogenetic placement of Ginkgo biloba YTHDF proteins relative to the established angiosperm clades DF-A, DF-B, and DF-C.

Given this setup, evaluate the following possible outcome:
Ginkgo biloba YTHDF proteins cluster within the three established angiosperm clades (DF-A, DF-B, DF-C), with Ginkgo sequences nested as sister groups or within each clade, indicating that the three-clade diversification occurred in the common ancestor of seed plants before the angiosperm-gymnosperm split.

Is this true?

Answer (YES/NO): NO